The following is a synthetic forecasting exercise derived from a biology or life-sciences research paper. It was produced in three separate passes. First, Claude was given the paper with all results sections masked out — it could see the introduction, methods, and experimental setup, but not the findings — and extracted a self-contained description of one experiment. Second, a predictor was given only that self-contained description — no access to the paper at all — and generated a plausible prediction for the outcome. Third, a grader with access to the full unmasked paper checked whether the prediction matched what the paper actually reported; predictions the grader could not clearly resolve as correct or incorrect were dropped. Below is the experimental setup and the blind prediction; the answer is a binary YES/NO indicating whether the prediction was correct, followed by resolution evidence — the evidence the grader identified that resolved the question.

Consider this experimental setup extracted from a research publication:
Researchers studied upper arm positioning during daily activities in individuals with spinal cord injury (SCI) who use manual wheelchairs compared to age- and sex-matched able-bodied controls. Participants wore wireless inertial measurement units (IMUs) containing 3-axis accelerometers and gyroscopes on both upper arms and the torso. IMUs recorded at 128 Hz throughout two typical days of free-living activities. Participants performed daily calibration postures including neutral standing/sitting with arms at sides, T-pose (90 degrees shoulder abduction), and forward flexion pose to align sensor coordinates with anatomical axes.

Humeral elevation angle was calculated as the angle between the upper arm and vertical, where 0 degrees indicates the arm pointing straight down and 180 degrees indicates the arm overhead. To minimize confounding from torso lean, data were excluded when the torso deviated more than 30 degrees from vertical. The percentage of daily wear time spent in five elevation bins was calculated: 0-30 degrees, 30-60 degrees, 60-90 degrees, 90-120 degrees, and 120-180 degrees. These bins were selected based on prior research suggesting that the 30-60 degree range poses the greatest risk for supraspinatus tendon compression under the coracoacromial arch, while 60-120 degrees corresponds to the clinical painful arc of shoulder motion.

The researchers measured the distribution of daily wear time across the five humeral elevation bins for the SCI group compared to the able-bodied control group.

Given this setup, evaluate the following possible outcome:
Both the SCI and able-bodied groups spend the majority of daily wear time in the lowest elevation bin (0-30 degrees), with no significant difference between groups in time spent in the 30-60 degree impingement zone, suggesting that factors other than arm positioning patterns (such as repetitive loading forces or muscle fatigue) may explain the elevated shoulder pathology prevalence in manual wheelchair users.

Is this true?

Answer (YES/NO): NO